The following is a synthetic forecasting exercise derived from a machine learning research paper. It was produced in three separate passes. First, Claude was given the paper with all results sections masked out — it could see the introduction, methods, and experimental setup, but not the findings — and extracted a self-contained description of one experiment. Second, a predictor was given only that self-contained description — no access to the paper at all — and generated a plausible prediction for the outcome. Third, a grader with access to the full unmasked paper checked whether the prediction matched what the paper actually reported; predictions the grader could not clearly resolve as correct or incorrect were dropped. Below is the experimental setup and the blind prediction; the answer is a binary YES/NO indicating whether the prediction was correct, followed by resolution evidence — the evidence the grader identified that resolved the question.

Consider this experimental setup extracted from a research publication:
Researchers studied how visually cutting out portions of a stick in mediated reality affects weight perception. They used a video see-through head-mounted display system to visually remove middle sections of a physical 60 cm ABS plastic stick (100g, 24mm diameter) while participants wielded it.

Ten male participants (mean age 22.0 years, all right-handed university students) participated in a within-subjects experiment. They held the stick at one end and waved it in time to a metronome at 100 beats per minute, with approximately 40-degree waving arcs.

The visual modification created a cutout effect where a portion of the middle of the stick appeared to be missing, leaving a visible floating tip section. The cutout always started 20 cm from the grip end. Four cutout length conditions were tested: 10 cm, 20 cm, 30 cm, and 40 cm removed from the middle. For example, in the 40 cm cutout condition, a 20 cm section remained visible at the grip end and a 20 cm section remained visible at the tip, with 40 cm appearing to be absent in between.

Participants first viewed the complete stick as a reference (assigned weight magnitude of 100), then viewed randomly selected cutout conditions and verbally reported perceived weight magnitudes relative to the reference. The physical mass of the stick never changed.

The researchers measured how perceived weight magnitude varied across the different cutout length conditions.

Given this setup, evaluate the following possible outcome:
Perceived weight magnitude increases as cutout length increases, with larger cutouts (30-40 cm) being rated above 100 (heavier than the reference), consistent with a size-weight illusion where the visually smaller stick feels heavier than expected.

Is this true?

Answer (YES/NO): NO